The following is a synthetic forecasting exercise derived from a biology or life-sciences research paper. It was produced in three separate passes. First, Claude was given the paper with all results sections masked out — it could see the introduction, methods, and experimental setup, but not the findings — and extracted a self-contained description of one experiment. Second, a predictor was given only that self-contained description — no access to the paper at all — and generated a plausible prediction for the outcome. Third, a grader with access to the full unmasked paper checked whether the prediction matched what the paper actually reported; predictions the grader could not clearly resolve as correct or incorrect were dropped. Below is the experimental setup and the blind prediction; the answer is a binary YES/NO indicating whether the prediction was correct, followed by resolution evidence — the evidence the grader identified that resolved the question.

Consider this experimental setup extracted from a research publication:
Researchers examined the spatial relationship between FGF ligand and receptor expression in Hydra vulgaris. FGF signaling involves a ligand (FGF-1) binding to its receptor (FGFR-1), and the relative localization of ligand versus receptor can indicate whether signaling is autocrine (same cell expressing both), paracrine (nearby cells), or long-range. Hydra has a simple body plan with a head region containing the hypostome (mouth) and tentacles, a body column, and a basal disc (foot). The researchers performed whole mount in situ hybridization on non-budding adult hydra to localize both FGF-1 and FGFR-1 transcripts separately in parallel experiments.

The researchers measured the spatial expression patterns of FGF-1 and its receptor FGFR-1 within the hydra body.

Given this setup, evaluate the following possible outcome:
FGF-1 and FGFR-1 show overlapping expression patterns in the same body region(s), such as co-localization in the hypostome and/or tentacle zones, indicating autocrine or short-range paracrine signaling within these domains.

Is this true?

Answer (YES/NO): NO